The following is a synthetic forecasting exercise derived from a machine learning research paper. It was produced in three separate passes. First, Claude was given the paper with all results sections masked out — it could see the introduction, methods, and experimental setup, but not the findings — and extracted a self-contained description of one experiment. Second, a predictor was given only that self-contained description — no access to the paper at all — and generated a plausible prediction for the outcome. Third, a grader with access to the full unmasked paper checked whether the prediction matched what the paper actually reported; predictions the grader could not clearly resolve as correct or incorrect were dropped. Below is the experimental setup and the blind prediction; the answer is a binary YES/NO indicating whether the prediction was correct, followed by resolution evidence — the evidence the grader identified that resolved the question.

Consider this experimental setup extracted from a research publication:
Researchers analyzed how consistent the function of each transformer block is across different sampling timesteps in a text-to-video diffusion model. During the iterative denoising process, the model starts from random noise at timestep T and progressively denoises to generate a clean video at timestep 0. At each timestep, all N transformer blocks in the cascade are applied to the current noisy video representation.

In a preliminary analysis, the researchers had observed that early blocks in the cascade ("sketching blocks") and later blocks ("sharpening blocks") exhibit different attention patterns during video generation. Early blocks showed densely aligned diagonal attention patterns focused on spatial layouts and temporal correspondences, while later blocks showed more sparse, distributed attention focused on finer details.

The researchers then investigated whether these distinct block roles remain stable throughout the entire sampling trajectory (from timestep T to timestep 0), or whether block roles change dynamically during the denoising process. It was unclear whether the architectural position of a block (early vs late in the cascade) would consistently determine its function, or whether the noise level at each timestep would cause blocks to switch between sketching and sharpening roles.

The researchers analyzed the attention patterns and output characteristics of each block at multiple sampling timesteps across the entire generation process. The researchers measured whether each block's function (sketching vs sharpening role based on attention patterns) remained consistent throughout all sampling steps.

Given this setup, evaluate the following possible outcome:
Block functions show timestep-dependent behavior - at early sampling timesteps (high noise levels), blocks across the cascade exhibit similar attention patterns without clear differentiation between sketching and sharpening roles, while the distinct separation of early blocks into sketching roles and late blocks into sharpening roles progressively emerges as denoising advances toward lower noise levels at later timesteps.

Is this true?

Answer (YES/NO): NO